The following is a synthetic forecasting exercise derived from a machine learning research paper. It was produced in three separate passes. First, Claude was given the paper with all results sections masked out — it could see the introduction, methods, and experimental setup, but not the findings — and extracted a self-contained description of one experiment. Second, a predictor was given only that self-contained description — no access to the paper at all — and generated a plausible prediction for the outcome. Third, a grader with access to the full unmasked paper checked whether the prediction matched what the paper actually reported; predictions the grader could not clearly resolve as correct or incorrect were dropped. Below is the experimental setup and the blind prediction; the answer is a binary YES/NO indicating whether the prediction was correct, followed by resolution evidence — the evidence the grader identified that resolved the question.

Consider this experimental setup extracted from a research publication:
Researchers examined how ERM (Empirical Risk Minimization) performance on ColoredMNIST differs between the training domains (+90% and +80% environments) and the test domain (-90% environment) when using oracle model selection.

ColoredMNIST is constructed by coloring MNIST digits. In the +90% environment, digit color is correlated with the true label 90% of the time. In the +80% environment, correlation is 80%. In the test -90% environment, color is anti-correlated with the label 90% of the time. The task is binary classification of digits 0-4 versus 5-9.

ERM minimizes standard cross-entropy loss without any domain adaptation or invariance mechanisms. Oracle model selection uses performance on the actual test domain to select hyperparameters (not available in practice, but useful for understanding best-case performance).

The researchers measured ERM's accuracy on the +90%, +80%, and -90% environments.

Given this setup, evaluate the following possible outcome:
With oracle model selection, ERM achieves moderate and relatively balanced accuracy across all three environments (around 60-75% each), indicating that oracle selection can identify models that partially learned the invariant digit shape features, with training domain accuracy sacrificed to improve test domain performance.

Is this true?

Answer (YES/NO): NO